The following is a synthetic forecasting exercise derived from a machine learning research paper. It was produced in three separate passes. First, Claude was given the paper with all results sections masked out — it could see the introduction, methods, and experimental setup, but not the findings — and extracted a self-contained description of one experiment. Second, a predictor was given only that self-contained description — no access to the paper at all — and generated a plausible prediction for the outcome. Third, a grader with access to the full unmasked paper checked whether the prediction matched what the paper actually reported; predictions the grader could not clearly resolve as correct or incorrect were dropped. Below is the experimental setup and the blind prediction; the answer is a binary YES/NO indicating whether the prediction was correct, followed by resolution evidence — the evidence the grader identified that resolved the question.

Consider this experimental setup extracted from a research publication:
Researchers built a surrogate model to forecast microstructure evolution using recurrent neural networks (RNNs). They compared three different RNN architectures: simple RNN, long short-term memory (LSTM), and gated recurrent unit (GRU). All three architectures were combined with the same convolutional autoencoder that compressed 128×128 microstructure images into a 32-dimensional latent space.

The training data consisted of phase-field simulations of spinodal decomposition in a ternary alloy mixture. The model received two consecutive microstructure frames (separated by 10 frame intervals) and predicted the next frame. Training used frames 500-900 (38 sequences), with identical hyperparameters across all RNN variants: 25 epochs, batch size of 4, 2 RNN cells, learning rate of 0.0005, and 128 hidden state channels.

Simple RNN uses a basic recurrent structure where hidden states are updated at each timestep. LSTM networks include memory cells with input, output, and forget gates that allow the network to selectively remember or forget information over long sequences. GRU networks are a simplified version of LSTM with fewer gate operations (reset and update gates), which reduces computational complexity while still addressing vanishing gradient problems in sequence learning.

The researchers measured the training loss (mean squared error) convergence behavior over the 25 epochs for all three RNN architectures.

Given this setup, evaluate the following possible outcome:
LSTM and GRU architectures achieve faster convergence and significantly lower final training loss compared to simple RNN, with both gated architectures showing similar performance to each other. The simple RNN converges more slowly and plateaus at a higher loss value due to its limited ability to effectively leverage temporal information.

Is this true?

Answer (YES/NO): NO